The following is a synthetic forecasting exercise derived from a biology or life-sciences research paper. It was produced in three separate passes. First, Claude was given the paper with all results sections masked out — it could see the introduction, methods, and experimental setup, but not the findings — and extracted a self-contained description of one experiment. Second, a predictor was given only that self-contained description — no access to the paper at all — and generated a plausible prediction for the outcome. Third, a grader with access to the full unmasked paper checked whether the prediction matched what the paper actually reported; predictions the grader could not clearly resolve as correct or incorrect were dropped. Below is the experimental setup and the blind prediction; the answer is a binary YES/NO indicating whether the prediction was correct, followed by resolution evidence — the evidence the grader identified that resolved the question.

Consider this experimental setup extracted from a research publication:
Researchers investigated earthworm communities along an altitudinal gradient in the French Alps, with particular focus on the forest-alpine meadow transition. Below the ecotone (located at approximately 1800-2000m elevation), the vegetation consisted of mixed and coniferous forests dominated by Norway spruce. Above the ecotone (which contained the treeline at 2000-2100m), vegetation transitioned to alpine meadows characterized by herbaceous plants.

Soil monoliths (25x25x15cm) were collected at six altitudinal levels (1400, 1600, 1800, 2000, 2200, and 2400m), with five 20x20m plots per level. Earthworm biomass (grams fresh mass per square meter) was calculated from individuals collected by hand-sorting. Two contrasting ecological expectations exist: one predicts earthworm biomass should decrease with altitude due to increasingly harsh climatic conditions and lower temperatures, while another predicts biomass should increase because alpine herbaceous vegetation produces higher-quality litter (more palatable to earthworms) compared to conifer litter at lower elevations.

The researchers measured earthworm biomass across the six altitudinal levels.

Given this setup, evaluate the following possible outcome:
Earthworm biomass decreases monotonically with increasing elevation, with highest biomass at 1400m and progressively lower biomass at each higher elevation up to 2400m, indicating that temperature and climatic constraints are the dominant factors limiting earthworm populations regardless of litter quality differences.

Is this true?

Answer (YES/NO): NO